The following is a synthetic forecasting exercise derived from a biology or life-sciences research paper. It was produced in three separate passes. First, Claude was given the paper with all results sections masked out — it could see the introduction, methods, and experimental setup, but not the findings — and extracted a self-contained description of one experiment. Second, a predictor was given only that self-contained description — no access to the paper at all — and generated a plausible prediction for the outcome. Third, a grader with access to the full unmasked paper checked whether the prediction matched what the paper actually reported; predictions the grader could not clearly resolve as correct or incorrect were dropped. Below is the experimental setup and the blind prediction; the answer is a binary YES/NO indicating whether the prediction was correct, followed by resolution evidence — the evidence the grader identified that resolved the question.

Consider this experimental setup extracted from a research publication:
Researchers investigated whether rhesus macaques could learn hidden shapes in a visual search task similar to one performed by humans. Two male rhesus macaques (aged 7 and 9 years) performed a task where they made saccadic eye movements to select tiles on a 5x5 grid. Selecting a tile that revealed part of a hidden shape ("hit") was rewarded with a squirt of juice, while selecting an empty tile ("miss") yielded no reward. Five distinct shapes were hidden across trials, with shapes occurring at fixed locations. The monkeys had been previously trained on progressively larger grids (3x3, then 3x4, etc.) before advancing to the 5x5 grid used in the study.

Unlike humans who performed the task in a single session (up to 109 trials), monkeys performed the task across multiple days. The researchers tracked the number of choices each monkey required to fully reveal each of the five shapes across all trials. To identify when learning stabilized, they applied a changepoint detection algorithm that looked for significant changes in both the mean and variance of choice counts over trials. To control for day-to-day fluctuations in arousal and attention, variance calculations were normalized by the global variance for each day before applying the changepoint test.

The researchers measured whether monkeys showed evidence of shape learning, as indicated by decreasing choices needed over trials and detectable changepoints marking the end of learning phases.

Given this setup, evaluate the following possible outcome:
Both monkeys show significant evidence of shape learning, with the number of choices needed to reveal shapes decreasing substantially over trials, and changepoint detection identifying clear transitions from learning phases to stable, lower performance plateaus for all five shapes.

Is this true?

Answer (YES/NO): NO